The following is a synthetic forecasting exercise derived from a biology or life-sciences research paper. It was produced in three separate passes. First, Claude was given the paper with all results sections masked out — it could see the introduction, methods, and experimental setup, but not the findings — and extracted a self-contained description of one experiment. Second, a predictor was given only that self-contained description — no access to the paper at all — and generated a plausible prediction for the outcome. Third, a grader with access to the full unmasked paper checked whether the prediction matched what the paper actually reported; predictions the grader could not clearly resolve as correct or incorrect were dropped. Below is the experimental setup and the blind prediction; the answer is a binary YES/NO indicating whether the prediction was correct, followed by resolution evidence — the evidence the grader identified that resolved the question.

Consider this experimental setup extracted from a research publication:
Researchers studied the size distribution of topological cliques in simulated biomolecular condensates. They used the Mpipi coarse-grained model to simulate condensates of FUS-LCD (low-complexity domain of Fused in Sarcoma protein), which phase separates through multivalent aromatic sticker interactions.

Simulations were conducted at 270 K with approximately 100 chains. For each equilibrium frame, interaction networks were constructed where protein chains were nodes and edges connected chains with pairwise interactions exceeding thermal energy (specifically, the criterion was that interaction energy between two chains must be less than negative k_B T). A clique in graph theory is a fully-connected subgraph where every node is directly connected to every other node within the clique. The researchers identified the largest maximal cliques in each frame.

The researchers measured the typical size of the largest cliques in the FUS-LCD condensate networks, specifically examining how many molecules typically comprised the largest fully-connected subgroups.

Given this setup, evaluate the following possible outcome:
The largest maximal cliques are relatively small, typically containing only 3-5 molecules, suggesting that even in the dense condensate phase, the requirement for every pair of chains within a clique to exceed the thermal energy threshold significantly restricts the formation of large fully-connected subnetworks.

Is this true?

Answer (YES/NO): NO